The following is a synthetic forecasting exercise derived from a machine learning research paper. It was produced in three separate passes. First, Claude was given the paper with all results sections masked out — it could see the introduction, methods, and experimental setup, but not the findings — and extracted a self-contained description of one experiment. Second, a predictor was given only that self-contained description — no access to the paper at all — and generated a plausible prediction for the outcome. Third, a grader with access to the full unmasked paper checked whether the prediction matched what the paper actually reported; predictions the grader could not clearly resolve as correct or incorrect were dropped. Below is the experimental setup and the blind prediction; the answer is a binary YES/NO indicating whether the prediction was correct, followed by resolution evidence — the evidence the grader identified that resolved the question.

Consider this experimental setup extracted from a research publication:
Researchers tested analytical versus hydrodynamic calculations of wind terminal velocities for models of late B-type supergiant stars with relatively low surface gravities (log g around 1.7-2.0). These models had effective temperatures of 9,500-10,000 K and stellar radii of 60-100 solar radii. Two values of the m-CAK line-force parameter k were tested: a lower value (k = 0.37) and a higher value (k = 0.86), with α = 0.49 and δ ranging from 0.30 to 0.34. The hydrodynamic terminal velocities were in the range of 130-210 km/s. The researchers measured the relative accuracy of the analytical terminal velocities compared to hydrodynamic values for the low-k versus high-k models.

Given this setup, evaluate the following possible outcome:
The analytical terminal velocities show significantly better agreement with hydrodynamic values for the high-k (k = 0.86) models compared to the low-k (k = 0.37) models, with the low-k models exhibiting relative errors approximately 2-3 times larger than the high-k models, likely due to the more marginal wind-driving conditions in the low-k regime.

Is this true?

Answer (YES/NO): NO